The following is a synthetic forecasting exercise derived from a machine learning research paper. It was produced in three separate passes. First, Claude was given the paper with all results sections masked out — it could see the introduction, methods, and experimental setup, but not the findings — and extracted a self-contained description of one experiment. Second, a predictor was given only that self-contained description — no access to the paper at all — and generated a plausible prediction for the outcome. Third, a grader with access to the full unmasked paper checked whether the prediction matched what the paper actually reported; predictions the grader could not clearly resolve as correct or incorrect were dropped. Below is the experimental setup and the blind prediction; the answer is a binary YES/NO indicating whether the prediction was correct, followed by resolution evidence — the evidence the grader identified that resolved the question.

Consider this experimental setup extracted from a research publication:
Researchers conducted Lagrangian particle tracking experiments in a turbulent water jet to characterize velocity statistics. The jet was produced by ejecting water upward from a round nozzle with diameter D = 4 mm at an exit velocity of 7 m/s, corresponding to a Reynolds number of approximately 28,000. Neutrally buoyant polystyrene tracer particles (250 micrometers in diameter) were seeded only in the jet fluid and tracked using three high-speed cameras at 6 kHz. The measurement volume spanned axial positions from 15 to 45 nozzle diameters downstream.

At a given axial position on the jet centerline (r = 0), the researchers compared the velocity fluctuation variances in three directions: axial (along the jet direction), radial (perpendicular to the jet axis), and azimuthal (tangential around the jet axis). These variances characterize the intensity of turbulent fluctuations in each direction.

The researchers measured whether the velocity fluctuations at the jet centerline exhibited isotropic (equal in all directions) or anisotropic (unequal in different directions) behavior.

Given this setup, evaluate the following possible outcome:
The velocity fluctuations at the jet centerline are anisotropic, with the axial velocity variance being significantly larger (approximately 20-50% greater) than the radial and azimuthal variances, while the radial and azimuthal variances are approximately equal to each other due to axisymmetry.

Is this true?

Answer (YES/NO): NO